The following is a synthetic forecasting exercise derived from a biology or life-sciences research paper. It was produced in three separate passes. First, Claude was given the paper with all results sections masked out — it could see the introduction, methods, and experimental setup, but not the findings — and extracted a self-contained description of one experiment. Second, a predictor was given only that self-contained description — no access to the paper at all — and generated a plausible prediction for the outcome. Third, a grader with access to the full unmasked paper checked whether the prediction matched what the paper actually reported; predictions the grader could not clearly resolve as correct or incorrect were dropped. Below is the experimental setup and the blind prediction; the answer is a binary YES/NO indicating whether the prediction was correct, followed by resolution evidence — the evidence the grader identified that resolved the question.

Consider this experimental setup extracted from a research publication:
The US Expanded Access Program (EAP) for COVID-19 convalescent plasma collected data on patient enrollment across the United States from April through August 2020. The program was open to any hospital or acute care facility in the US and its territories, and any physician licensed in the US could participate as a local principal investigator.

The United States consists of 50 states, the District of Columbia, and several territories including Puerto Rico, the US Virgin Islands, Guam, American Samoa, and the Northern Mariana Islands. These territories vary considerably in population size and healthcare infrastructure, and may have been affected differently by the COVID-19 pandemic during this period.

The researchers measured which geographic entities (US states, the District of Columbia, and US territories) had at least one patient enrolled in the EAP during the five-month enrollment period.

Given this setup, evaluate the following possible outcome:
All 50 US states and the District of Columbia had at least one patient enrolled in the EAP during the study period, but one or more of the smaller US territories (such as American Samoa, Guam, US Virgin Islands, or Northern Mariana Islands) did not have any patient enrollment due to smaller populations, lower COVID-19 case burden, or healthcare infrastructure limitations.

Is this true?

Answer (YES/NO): NO